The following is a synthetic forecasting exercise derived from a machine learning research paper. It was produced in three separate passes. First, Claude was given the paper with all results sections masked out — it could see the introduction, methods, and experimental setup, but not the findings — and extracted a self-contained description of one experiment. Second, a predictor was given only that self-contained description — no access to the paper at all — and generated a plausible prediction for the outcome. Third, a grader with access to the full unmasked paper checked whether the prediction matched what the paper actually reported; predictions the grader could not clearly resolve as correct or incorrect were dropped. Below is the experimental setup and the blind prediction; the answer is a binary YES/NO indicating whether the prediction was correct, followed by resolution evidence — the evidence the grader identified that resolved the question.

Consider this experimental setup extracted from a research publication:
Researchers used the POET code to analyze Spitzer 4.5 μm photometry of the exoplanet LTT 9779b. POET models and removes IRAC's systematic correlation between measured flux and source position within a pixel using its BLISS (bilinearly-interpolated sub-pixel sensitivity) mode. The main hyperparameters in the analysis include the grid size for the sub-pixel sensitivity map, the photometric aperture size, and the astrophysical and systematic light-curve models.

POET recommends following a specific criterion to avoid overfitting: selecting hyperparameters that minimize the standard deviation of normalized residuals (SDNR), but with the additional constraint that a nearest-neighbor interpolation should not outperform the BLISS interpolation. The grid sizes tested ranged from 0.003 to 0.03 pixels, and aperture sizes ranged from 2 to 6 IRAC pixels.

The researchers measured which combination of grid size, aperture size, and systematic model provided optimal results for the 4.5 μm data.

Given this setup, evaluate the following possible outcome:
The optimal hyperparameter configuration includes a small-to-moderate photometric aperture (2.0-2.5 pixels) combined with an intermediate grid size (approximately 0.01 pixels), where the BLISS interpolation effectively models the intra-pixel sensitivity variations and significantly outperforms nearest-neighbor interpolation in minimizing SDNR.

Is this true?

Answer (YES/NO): NO